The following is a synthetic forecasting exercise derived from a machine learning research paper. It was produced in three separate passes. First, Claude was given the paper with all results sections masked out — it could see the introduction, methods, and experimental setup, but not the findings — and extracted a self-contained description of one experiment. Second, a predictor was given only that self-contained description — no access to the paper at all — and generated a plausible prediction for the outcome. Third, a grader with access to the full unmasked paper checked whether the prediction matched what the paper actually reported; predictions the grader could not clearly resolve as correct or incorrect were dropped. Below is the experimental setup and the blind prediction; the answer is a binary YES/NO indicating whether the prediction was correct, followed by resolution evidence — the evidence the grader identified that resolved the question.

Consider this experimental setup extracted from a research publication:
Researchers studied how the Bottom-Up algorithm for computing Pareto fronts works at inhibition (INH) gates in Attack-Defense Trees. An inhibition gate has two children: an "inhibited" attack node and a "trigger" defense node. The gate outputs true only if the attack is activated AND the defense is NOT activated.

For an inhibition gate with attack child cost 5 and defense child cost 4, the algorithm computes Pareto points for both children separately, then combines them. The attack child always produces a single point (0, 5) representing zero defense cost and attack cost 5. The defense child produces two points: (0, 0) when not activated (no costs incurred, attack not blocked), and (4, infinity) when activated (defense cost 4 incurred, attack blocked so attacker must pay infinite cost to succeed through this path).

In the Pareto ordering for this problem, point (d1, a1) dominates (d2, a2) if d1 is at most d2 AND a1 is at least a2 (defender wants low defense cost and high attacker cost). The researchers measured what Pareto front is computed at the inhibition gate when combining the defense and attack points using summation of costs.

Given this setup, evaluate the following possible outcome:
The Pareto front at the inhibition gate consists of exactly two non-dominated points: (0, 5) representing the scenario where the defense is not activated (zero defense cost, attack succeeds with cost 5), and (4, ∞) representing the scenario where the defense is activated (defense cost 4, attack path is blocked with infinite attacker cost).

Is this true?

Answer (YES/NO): YES